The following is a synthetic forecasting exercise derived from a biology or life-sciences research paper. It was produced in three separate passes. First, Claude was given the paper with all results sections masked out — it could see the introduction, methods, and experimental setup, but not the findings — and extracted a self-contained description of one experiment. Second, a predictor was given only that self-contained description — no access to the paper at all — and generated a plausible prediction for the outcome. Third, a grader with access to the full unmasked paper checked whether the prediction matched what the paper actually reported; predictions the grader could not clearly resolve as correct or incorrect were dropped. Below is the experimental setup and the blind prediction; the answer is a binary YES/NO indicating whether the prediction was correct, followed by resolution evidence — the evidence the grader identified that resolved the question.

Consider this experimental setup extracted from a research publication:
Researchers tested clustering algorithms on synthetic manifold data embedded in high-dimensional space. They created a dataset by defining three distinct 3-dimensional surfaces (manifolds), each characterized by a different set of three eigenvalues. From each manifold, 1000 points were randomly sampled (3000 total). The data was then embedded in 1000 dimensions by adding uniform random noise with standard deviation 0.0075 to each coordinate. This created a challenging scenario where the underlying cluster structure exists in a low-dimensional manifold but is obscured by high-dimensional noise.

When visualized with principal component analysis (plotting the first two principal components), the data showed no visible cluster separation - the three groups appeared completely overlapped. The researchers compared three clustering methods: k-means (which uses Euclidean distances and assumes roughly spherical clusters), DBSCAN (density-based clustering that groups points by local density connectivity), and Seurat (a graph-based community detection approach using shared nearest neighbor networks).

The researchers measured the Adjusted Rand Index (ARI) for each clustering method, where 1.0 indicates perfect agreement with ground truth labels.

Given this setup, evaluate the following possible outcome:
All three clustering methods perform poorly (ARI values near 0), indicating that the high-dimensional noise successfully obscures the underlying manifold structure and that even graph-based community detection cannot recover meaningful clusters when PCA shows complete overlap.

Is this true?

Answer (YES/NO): NO